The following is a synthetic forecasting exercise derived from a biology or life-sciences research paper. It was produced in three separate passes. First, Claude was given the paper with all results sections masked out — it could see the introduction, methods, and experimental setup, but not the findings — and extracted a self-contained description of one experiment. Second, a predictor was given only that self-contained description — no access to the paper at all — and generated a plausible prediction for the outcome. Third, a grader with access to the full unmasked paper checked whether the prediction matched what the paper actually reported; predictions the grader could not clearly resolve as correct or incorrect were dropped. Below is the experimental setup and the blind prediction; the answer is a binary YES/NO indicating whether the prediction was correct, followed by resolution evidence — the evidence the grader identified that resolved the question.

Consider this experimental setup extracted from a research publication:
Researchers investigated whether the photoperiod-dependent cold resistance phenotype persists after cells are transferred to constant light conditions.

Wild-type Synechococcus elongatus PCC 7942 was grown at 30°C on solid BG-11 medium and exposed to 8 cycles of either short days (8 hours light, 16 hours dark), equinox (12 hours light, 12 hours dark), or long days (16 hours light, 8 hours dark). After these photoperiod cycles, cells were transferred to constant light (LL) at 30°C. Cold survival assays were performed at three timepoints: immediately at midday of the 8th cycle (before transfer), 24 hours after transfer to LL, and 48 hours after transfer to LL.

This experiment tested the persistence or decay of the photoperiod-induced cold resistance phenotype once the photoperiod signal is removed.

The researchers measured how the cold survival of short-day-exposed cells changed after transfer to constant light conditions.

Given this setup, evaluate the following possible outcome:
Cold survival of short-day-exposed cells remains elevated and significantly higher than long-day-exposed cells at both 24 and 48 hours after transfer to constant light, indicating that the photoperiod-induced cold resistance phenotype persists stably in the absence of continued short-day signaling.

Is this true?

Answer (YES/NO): NO